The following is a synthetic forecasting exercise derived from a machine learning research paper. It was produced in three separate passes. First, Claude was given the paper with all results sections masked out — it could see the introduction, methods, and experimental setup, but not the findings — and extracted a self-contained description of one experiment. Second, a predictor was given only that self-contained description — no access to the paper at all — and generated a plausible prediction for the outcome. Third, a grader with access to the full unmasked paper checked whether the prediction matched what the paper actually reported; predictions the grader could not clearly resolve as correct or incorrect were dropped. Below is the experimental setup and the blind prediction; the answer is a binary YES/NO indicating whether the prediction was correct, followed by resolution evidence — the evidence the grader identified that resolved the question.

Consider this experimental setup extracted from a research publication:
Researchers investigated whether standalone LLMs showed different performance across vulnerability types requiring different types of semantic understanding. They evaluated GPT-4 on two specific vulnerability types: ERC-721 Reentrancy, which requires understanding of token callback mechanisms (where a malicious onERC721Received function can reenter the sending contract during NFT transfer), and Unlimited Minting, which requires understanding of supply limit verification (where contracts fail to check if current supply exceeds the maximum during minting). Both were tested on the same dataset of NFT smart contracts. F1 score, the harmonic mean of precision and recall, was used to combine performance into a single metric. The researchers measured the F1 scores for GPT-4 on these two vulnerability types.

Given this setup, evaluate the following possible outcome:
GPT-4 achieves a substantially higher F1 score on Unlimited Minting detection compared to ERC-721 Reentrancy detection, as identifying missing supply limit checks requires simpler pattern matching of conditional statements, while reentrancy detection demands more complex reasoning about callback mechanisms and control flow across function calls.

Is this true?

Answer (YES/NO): NO